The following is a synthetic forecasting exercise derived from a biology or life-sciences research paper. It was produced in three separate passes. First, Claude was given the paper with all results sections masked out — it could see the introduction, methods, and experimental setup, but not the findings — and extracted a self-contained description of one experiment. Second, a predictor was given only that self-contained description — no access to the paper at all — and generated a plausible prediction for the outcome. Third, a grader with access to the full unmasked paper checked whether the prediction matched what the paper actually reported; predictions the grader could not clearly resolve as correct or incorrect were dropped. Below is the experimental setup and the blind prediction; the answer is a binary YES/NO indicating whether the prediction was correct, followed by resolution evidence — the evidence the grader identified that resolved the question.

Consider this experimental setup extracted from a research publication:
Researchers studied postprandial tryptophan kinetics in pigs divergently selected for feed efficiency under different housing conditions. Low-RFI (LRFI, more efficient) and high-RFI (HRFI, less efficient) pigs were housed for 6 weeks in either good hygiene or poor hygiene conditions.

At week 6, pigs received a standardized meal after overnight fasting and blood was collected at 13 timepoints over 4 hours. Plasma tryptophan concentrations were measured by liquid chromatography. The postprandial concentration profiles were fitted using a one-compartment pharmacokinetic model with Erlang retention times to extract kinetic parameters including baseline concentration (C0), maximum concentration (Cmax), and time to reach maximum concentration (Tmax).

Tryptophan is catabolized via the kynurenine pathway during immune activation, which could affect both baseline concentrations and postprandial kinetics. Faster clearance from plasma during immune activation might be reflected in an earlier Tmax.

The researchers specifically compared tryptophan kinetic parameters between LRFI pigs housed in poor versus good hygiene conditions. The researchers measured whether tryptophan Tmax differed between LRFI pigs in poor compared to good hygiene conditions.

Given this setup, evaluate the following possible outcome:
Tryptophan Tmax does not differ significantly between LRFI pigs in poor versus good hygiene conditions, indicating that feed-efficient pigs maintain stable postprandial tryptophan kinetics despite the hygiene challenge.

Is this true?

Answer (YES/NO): NO